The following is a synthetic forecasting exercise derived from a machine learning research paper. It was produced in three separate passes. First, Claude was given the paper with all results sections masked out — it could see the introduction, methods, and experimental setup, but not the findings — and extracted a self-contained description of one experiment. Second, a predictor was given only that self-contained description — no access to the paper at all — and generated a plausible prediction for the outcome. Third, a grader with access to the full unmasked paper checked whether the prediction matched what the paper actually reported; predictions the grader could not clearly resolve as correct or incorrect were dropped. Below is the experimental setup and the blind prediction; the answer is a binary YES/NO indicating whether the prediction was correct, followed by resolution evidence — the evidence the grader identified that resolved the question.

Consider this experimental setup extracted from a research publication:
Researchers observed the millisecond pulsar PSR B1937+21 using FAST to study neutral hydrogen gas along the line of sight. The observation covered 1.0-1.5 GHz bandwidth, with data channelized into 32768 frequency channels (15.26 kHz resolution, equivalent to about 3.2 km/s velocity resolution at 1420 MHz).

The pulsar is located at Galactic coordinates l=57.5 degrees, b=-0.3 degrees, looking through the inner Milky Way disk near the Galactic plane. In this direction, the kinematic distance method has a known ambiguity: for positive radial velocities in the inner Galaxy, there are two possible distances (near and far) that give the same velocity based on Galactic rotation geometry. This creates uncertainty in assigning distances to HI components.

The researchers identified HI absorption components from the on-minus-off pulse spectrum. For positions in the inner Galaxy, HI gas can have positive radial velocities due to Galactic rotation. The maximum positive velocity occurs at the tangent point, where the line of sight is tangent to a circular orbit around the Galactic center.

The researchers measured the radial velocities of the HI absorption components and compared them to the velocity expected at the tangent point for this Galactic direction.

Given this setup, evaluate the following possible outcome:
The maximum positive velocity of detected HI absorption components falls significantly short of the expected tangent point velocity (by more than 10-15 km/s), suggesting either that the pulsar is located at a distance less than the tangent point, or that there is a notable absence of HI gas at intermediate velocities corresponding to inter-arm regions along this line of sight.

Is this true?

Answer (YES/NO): NO